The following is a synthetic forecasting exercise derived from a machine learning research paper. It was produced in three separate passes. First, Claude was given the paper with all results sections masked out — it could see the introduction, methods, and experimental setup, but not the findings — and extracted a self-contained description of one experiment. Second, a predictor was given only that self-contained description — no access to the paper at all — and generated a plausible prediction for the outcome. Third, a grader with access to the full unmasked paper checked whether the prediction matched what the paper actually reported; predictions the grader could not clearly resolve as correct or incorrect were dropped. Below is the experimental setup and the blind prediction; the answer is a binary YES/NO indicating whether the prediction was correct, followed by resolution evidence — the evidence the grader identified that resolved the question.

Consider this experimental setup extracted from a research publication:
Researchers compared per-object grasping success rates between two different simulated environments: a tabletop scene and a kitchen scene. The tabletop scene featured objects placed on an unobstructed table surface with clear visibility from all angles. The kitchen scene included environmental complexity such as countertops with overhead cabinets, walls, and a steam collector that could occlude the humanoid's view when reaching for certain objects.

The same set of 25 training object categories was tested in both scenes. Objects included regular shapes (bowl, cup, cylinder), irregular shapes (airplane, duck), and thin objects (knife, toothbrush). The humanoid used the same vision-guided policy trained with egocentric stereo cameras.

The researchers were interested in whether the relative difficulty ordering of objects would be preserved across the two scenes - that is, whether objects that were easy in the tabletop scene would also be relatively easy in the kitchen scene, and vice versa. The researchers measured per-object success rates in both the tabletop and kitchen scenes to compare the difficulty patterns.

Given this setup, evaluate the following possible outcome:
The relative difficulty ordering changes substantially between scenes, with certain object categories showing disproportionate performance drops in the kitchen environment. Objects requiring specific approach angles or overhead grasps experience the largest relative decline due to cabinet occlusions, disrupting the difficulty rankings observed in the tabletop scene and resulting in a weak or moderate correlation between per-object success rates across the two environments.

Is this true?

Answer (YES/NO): NO